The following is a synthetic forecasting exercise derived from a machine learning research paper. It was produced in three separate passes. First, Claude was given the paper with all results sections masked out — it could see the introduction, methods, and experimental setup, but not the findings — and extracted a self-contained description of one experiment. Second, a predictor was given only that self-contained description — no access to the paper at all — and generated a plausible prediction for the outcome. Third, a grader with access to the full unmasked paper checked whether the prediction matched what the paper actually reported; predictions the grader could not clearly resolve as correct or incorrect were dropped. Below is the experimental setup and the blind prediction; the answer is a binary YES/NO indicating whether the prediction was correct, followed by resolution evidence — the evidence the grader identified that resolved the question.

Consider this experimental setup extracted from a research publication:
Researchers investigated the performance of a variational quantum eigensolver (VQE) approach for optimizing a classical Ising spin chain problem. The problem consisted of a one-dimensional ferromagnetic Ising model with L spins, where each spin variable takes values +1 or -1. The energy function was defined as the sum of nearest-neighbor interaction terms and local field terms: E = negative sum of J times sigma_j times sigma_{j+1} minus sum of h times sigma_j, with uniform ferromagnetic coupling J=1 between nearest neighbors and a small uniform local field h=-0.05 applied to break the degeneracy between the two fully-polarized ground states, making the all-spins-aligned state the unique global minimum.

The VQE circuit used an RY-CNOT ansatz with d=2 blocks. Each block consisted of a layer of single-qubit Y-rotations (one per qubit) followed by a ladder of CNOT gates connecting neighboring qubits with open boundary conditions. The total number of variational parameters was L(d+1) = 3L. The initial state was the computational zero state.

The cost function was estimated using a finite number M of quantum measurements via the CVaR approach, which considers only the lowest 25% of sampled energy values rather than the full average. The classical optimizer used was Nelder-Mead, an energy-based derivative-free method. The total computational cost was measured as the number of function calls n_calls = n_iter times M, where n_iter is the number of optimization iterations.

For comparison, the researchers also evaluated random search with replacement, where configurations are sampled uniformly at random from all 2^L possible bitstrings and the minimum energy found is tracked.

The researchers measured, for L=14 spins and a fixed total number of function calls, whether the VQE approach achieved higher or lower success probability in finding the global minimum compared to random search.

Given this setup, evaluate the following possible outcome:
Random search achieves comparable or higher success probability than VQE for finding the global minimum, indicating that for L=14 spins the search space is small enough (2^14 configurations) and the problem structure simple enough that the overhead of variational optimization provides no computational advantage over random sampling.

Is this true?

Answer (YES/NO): YES